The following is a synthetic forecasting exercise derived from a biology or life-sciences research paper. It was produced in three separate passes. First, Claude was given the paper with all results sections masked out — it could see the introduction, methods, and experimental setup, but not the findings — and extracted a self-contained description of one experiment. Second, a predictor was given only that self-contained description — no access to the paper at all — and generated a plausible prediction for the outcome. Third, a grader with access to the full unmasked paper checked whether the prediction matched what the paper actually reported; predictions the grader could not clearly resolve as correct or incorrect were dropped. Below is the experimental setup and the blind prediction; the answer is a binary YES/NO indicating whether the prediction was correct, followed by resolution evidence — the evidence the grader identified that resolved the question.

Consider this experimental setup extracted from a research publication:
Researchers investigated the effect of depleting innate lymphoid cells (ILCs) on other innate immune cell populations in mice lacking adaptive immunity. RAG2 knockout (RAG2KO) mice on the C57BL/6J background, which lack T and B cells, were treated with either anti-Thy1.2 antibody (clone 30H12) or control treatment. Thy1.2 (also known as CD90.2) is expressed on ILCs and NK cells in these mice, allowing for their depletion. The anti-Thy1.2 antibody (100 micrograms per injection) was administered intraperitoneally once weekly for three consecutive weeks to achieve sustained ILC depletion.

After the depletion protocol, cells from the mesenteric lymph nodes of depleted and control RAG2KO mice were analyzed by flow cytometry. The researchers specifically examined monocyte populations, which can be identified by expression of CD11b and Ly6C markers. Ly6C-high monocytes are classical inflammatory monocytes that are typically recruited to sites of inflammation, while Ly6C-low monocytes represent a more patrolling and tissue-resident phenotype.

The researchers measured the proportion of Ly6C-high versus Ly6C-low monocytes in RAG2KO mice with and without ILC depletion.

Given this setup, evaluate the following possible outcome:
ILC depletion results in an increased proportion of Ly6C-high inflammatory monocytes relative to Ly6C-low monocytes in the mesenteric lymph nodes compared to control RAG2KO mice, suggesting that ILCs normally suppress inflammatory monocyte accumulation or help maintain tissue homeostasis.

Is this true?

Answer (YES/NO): NO